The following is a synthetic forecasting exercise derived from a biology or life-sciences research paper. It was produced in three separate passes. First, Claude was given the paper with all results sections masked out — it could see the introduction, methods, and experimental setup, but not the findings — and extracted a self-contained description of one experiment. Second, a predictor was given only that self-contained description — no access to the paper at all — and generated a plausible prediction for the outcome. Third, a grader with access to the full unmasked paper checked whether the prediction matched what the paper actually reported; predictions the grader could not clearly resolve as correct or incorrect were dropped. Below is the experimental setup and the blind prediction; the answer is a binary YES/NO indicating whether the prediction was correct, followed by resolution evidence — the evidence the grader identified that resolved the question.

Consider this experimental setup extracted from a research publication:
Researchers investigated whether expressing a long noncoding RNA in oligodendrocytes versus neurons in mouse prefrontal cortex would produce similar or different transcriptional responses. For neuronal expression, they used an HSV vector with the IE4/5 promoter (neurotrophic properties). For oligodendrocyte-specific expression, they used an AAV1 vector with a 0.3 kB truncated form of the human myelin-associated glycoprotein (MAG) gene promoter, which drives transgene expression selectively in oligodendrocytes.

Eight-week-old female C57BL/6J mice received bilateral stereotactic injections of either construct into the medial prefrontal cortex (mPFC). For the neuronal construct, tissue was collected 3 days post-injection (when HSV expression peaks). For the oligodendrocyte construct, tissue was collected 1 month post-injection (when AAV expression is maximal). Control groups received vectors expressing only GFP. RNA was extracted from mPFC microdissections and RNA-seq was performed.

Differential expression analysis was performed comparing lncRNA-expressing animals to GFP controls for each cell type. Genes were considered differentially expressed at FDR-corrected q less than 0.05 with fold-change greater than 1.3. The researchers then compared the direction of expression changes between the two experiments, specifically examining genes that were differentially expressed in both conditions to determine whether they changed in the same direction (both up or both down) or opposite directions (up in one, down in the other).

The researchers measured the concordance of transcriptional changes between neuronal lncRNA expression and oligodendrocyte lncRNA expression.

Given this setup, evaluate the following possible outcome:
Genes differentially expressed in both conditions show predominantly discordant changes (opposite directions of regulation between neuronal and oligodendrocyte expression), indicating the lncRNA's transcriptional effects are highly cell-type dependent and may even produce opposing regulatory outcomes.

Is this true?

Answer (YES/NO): YES